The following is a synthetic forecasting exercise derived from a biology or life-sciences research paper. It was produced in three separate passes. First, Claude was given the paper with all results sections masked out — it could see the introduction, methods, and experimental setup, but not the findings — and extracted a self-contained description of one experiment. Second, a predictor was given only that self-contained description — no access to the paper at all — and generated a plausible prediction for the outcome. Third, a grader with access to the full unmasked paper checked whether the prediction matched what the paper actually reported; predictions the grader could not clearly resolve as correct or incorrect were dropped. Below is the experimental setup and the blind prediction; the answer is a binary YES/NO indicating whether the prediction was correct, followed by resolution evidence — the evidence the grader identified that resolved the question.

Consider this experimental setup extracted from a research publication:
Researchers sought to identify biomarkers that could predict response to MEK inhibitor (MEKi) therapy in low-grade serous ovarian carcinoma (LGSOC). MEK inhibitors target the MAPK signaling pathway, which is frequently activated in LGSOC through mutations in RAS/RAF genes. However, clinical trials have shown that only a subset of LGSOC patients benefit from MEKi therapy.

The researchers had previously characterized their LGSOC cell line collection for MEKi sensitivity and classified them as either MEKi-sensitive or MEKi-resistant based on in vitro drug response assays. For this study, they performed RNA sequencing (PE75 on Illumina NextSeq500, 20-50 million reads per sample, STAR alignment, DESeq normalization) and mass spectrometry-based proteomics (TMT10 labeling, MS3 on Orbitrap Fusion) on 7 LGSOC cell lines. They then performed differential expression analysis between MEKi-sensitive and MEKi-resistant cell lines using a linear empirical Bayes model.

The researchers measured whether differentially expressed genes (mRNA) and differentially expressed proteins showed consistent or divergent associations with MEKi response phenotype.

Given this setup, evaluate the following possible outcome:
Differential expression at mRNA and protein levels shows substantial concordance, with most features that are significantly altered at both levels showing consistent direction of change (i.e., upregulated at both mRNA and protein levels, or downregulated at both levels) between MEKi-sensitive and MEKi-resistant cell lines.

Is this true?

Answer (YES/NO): NO